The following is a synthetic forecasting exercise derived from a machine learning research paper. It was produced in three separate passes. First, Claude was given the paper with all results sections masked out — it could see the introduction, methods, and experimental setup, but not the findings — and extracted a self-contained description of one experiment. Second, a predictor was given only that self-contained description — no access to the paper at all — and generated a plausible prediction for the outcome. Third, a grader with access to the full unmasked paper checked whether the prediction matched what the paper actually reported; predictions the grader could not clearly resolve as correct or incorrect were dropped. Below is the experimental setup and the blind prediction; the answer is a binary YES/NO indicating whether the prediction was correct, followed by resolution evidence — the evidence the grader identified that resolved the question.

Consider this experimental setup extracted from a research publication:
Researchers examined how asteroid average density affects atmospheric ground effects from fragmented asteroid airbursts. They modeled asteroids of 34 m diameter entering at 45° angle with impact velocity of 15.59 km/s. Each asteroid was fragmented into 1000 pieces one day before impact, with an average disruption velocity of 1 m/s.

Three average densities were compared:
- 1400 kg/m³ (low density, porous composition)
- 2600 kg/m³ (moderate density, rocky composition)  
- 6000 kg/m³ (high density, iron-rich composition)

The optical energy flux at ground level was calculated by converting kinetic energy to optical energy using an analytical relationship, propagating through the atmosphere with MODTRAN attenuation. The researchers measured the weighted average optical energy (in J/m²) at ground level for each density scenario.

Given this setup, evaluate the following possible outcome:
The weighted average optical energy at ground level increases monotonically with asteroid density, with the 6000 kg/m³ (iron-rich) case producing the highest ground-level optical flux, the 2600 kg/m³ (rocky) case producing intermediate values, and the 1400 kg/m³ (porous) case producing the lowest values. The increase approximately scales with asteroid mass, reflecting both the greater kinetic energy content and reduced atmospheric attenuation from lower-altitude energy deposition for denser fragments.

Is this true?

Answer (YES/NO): NO